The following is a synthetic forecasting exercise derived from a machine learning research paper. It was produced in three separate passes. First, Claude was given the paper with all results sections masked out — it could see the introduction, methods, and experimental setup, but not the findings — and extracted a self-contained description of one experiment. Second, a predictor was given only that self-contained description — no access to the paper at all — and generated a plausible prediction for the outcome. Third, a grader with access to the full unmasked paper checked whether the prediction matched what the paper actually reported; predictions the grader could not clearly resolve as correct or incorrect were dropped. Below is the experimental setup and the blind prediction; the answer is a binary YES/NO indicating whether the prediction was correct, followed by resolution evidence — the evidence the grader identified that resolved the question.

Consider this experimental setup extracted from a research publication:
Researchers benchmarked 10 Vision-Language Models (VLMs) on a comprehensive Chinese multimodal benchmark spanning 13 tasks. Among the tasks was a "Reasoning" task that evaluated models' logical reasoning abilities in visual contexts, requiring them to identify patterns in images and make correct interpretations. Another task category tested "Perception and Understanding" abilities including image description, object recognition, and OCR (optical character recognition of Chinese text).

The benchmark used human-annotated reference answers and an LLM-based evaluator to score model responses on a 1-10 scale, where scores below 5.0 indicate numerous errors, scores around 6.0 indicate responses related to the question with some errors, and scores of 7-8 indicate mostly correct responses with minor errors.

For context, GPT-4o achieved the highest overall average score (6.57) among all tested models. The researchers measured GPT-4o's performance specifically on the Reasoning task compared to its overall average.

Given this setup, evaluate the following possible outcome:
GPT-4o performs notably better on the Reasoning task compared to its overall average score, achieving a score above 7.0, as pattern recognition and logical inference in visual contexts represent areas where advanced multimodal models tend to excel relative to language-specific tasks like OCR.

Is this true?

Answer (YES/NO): NO